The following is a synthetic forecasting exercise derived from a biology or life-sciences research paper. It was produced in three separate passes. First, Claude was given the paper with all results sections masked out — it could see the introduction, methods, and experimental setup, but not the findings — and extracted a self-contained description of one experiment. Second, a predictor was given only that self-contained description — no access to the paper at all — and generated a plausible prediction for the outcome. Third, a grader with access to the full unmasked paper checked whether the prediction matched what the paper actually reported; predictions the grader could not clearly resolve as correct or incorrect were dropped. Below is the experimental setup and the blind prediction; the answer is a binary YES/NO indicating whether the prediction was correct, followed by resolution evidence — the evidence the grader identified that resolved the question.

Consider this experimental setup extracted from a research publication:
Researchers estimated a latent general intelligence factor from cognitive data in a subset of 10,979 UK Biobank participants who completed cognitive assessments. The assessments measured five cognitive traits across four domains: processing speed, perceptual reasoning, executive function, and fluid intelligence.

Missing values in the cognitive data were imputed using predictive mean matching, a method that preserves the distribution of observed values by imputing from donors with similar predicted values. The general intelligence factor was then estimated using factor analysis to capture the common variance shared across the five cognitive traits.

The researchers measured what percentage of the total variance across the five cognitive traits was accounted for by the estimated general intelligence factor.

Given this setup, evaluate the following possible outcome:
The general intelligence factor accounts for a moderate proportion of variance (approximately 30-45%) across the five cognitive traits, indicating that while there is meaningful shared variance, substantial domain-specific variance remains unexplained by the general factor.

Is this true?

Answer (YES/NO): NO